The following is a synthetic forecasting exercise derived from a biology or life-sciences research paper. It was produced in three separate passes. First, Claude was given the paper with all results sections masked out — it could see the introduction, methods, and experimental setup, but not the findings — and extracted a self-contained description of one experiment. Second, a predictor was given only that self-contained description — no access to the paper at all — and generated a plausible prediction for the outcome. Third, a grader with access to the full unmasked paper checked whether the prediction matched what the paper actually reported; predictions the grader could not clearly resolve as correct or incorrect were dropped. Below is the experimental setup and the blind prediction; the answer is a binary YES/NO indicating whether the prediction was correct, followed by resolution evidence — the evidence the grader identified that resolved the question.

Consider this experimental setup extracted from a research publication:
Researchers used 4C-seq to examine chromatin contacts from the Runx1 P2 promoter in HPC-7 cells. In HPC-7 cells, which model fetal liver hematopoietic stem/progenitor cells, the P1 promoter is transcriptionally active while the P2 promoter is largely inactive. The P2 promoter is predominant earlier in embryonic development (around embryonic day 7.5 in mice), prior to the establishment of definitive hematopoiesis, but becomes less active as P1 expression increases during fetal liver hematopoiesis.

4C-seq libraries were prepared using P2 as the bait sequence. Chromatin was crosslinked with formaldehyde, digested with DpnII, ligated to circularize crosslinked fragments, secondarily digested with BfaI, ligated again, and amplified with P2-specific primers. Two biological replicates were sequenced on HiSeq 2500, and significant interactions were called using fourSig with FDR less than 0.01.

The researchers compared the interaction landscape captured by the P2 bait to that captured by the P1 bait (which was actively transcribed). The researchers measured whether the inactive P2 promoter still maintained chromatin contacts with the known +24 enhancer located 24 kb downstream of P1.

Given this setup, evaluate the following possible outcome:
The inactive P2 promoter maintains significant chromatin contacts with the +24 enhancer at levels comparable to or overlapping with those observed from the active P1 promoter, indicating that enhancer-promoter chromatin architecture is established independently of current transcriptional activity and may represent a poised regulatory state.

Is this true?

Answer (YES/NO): NO